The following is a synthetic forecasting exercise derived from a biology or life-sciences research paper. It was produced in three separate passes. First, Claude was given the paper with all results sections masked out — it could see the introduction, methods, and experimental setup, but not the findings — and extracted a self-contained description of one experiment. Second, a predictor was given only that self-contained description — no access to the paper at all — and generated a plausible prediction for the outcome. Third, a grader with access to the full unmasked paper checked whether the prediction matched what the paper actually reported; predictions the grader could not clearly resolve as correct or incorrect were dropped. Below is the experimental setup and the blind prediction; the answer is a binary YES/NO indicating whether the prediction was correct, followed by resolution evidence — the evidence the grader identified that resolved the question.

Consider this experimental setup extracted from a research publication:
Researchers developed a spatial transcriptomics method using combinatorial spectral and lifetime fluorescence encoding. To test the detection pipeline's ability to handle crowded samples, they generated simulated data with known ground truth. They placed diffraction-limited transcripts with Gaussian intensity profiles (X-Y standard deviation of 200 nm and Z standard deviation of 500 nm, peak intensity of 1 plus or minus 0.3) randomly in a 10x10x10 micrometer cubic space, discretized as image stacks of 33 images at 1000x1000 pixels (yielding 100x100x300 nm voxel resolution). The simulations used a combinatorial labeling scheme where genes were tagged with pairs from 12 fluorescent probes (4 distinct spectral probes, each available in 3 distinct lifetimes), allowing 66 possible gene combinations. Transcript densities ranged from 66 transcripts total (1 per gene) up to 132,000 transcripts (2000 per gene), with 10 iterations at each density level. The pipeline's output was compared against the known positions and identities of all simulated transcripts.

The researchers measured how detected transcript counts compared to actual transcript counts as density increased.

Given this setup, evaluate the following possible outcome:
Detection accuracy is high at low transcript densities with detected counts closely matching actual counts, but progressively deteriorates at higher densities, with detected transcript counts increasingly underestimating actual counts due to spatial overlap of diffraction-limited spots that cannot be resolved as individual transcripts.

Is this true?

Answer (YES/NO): YES